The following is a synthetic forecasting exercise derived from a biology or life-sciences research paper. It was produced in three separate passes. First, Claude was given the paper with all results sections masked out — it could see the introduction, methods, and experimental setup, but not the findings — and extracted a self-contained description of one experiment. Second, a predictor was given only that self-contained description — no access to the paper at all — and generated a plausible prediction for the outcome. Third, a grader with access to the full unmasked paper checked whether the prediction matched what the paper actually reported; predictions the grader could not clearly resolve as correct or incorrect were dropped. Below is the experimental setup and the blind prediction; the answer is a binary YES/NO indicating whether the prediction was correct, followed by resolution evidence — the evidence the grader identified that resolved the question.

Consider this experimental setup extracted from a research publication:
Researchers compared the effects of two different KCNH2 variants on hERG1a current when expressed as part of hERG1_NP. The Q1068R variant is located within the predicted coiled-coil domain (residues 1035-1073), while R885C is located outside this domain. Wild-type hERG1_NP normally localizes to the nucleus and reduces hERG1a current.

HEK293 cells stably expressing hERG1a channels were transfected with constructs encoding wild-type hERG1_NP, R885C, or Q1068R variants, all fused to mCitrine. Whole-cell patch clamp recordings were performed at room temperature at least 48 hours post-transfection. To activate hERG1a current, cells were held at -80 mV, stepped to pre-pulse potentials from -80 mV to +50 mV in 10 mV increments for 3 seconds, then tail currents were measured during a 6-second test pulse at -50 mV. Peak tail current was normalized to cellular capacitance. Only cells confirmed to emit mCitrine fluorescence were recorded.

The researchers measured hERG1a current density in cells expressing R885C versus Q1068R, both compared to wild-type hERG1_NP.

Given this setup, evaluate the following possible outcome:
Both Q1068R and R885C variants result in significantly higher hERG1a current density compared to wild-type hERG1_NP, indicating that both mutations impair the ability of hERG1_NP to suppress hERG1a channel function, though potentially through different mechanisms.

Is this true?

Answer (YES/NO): NO